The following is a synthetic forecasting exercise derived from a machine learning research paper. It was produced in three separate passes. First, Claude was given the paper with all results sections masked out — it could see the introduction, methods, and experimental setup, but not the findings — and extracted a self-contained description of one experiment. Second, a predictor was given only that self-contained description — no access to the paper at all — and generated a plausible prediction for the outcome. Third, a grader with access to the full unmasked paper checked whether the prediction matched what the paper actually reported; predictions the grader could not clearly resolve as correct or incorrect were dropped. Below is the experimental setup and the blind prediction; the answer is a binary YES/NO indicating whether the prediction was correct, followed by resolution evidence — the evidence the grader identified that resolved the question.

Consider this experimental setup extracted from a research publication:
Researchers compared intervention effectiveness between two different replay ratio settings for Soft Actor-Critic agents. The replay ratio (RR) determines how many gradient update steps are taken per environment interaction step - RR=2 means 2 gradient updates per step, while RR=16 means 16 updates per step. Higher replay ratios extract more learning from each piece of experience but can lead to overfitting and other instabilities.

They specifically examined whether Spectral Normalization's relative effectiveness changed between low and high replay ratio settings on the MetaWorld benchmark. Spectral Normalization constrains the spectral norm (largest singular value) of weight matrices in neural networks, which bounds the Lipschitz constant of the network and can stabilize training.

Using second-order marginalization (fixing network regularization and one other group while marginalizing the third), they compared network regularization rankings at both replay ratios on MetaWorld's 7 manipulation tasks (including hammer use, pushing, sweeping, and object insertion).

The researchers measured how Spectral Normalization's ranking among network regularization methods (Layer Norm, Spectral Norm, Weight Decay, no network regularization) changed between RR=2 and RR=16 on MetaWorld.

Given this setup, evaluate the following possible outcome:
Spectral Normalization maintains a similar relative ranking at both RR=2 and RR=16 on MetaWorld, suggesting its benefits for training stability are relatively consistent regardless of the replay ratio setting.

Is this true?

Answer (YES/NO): NO